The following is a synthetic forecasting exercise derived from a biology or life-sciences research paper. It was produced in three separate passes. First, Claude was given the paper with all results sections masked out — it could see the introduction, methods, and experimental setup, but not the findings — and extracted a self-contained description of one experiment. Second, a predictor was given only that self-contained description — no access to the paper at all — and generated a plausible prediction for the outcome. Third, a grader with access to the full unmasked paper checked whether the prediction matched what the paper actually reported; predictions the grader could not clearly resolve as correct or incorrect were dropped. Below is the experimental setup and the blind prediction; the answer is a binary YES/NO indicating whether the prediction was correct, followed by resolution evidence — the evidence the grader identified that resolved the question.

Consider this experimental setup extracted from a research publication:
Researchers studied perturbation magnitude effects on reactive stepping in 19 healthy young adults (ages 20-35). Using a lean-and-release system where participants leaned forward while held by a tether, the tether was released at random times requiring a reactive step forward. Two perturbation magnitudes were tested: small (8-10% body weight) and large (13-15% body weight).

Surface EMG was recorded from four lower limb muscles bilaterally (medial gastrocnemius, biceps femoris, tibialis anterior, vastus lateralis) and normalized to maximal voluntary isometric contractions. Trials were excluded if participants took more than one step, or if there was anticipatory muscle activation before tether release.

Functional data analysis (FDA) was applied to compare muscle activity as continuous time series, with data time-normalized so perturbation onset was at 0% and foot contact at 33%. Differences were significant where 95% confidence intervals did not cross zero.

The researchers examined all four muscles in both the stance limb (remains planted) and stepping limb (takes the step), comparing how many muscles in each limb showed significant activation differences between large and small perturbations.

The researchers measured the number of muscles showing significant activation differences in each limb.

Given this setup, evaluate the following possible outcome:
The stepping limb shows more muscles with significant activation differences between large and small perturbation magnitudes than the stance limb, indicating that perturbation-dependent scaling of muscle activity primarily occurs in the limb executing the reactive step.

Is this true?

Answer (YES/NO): NO